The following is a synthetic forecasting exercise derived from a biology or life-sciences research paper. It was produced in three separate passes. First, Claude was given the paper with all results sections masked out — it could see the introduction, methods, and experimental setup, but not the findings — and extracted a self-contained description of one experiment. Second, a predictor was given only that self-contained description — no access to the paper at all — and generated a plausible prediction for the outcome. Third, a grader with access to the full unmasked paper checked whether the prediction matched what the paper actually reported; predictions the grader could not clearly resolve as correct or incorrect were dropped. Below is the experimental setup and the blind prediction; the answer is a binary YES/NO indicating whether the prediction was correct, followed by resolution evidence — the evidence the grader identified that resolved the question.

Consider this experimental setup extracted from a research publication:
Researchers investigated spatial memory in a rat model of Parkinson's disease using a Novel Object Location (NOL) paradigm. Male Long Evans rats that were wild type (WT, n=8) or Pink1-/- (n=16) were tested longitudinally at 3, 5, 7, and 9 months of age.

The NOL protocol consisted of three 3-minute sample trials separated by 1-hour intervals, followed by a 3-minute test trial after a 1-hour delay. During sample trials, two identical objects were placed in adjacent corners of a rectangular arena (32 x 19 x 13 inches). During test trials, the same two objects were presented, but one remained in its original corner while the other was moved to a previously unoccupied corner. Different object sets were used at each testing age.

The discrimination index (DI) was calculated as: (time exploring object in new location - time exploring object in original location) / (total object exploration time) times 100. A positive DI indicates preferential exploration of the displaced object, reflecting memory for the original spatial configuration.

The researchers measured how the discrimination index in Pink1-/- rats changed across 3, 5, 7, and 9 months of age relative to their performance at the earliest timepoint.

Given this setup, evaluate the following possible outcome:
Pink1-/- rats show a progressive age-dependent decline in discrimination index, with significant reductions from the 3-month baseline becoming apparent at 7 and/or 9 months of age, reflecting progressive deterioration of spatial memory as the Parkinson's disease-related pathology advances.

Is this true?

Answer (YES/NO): NO